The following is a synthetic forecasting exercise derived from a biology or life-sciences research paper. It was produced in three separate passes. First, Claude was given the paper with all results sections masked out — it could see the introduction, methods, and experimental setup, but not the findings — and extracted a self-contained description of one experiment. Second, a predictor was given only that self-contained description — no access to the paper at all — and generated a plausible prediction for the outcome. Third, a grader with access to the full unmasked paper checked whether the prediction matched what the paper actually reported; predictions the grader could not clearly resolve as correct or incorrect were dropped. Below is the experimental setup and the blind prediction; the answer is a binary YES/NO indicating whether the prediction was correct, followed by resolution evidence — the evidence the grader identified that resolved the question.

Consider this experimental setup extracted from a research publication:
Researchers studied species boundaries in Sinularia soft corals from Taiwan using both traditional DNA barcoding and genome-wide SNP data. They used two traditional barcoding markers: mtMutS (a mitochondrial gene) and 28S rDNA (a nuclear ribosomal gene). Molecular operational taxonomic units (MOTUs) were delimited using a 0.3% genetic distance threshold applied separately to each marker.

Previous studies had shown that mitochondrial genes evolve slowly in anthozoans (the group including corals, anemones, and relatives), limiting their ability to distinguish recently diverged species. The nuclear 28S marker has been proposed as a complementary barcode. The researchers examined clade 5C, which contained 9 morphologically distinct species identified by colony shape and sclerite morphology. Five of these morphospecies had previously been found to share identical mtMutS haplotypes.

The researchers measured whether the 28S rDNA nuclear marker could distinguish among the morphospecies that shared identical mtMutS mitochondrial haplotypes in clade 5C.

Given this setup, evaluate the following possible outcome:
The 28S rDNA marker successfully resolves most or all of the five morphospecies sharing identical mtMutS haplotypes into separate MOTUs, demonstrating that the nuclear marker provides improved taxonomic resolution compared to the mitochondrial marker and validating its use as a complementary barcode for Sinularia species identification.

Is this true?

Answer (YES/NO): NO